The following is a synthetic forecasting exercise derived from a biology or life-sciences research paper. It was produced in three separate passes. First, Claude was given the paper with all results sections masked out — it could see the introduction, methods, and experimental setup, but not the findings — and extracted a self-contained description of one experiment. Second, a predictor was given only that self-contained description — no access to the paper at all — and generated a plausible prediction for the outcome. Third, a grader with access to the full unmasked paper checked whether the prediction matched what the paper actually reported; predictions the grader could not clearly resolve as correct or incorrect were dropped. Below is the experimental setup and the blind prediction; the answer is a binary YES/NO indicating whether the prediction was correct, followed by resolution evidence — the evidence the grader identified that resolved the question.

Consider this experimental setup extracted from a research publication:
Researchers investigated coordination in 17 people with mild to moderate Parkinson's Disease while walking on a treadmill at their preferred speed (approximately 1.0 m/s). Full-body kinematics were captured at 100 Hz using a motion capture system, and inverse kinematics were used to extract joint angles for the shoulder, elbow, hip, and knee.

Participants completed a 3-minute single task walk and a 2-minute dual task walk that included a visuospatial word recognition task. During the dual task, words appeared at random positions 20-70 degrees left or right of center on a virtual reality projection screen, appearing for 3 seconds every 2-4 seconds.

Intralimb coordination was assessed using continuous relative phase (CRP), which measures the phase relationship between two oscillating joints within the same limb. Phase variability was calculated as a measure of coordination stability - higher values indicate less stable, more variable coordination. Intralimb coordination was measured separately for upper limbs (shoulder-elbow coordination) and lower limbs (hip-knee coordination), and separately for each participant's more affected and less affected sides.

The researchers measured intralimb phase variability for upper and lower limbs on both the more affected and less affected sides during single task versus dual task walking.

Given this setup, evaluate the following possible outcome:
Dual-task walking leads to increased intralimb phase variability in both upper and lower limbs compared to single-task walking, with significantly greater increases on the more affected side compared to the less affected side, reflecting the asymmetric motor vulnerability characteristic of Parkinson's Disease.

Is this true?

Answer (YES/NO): NO